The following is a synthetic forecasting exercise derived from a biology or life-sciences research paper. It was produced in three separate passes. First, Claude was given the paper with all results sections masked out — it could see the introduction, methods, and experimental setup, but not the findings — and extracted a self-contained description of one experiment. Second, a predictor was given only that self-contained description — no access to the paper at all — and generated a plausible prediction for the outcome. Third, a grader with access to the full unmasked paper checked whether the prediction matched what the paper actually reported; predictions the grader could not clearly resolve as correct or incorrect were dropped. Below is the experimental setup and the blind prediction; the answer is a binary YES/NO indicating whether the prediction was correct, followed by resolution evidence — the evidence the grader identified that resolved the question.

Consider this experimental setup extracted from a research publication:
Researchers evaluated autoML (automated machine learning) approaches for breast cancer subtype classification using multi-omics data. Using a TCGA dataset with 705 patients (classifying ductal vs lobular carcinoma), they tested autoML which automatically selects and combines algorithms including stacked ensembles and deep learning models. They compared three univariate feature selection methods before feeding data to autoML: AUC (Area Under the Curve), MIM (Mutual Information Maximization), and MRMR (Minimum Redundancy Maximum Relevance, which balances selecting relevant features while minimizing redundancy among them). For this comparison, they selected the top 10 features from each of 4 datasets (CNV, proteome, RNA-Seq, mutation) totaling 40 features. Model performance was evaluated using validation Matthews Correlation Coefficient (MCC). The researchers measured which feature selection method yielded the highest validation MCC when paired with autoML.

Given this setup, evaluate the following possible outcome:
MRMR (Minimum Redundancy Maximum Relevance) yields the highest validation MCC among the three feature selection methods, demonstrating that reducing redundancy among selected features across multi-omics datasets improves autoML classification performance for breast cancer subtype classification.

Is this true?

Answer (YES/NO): NO